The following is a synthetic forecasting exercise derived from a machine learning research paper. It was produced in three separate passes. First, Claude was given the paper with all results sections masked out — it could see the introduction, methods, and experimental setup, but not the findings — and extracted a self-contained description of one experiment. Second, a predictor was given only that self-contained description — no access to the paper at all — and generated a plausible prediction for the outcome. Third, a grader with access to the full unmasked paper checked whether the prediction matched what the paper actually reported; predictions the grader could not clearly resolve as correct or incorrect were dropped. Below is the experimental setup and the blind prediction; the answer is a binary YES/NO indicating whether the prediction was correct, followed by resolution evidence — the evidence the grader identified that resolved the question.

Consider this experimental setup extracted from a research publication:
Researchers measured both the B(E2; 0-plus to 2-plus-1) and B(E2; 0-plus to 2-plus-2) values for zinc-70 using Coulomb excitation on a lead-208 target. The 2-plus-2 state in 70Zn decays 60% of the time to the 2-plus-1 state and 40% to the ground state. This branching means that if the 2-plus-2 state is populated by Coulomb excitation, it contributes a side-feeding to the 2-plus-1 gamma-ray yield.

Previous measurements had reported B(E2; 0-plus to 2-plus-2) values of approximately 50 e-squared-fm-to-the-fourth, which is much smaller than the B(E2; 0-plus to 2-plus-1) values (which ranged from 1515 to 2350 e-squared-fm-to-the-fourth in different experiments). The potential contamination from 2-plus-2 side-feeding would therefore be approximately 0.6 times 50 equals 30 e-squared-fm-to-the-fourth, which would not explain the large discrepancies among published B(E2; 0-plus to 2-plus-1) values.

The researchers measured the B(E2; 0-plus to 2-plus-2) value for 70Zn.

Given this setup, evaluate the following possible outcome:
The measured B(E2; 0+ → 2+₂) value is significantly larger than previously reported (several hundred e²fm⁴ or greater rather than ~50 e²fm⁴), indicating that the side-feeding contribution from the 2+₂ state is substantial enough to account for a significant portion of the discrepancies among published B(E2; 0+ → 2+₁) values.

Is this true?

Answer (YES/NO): NO